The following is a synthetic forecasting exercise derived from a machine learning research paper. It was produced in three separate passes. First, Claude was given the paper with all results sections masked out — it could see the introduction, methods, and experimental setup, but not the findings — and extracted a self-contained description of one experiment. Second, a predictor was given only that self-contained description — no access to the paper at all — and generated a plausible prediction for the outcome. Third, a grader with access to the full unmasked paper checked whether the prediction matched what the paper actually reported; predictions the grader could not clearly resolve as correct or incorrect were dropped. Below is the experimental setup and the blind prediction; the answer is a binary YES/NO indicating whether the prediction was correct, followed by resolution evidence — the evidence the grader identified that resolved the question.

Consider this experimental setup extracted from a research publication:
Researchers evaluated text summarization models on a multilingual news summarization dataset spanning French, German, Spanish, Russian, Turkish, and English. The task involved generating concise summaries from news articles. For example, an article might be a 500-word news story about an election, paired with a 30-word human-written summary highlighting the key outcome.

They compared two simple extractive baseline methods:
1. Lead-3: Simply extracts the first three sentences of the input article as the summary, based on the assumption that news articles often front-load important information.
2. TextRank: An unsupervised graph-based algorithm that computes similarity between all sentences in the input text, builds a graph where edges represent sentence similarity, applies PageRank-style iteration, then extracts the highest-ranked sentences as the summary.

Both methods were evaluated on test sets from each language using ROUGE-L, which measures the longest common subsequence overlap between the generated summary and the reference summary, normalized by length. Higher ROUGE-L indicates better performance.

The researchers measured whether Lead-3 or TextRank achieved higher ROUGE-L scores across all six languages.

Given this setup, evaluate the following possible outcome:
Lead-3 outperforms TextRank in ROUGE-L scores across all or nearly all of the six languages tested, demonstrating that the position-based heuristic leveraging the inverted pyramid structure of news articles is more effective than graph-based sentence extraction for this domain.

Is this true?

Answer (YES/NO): YES